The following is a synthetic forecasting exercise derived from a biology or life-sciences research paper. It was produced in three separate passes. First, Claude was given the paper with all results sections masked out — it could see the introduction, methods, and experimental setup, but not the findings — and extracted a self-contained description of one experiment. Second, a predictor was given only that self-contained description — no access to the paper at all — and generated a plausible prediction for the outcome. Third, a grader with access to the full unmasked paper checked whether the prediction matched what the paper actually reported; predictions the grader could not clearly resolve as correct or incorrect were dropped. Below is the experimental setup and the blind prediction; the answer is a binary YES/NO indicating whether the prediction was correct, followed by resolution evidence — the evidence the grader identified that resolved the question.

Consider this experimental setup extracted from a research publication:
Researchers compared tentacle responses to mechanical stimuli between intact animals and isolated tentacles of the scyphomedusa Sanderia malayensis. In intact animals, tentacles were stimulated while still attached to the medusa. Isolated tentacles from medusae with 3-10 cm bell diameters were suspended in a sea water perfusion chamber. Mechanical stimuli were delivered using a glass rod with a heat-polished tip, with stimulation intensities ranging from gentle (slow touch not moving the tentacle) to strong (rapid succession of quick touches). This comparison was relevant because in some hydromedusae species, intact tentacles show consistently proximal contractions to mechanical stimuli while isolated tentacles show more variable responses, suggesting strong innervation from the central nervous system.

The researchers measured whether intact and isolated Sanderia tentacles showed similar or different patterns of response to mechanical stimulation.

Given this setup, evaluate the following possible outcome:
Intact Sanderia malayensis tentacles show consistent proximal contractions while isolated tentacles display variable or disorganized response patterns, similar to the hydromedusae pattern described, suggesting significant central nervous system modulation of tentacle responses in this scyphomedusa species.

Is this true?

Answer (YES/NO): NO